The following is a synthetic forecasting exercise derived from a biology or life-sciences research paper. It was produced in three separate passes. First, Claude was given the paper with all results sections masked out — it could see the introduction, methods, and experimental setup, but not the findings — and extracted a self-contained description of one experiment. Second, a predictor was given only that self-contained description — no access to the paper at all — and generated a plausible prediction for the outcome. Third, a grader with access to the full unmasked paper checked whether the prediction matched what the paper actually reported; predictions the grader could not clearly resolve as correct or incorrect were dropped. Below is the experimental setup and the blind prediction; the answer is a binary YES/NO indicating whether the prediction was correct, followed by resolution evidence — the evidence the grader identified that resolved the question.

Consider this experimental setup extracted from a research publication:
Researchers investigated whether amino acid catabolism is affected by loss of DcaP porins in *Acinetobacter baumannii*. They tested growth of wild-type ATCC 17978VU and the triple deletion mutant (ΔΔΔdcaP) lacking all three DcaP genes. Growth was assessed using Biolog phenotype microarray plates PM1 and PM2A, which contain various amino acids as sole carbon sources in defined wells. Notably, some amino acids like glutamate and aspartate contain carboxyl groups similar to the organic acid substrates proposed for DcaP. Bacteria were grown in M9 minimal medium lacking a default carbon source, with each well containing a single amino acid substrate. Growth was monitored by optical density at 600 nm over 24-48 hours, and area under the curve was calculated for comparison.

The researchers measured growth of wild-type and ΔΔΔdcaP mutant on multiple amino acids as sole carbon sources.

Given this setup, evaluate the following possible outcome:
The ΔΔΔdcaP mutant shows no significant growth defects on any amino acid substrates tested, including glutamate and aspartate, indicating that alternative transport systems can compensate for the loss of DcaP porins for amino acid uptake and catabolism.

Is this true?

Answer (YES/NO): YES